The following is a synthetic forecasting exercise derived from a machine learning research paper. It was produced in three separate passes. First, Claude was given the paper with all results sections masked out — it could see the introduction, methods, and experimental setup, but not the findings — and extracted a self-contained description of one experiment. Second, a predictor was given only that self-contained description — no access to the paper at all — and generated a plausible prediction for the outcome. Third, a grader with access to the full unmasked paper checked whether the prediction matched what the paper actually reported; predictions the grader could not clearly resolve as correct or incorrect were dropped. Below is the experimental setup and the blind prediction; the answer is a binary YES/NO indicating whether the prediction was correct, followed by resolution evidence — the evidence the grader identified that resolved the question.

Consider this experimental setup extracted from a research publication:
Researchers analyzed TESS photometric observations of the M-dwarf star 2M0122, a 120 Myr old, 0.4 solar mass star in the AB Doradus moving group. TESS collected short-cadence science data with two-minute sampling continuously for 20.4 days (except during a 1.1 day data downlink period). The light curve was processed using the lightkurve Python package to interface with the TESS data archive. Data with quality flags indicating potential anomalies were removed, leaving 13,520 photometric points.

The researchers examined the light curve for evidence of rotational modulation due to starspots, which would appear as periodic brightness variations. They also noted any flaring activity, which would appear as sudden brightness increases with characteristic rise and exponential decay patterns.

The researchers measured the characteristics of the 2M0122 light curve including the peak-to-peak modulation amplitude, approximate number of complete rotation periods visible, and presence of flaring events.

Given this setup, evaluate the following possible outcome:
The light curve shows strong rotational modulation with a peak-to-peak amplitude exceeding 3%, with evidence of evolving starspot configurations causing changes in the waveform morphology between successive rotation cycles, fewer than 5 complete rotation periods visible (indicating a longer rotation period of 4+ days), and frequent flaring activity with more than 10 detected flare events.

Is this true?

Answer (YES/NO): NO